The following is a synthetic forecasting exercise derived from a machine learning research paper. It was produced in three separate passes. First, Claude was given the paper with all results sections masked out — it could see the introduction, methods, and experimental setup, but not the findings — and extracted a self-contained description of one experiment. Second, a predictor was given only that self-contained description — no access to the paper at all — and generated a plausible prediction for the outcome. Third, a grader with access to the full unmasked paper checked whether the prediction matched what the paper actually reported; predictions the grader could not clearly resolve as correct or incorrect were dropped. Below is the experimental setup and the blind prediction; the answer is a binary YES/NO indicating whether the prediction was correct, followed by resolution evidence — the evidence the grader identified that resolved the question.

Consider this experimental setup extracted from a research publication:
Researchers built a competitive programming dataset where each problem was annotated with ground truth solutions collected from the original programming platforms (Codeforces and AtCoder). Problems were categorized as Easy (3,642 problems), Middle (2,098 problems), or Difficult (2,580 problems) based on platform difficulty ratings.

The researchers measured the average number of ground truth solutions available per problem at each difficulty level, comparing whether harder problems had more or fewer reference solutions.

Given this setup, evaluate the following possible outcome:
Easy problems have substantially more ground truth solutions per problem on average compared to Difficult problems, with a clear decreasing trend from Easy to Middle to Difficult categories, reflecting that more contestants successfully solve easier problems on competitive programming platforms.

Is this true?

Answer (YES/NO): NO